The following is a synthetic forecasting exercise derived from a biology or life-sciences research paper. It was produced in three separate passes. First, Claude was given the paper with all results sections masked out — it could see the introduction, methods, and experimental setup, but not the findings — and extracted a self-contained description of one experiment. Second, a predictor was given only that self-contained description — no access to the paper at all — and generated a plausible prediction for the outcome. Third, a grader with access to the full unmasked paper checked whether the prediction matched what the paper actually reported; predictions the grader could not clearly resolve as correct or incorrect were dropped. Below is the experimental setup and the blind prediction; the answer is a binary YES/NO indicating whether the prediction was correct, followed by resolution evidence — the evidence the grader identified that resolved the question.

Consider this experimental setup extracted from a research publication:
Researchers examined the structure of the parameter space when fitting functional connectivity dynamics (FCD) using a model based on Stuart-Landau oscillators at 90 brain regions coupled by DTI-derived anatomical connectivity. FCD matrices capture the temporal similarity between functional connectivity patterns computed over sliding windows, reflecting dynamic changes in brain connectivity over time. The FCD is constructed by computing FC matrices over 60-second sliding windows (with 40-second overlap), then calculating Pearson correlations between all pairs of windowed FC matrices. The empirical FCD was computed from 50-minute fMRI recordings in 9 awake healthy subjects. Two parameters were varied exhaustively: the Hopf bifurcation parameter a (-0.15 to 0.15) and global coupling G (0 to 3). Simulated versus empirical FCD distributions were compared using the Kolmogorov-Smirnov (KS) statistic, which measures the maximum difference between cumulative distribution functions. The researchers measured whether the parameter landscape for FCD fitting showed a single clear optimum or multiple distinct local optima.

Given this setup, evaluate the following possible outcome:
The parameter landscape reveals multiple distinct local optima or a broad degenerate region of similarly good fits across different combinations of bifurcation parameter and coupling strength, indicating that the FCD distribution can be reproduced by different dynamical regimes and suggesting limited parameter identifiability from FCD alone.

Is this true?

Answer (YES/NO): NO